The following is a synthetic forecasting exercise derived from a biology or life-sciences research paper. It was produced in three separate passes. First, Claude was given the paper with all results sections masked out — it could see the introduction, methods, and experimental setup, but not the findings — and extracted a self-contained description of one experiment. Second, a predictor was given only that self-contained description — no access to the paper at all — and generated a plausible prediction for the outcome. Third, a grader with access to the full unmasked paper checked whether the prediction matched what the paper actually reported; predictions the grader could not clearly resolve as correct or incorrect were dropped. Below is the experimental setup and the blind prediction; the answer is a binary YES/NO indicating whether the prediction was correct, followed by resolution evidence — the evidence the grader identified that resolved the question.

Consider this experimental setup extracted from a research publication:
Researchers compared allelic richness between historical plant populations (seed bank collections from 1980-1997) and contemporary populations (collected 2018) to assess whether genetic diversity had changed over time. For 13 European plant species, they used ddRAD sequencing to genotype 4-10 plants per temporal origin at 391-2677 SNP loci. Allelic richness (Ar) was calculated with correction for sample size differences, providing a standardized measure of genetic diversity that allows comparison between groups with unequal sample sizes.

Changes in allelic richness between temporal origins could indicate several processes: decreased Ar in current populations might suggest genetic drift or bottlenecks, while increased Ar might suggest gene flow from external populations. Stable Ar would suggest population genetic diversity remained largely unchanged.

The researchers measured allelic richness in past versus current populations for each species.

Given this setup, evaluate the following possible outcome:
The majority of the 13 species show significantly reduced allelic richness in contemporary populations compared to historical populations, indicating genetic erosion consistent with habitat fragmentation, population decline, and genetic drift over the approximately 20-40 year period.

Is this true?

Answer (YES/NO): NO